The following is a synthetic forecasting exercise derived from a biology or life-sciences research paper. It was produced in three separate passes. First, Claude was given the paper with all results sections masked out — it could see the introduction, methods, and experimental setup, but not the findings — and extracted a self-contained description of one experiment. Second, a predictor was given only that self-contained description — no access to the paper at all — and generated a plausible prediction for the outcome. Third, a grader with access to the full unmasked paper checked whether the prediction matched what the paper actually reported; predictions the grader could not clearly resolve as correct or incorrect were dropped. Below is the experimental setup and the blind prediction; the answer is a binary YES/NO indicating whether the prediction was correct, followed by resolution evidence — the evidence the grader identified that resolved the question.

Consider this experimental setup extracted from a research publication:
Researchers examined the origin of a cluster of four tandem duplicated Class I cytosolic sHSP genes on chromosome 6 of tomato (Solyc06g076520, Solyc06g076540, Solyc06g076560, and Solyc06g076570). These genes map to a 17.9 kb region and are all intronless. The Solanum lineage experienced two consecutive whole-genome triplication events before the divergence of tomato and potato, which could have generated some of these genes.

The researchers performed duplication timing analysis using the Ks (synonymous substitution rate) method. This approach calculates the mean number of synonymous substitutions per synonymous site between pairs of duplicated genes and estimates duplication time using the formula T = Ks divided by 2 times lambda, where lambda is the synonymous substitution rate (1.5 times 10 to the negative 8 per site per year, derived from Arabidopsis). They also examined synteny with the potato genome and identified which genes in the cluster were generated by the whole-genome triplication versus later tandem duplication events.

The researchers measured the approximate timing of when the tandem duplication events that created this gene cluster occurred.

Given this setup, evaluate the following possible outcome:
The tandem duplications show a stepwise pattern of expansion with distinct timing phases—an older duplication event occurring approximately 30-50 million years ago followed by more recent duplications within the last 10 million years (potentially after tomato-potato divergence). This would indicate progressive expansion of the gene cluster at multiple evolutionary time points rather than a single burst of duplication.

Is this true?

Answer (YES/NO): NO